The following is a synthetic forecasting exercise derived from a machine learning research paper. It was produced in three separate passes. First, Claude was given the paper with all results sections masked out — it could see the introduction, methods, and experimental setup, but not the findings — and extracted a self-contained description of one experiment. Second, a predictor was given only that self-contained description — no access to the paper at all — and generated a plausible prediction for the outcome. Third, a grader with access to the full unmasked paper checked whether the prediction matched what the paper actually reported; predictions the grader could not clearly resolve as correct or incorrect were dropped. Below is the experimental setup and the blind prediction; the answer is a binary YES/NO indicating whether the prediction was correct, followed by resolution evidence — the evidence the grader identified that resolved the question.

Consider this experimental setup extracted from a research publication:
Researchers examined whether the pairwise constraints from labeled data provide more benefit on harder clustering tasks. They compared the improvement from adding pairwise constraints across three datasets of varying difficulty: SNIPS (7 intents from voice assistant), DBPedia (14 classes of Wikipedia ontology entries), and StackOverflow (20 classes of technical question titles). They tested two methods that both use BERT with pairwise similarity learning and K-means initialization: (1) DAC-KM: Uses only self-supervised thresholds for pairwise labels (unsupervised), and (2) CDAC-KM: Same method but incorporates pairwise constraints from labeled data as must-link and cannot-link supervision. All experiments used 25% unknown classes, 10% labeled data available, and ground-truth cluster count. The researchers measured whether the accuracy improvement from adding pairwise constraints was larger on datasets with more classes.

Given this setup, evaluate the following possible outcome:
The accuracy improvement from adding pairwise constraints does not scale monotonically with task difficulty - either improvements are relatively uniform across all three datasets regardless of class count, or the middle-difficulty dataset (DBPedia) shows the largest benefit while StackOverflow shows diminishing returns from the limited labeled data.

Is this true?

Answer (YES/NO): NO